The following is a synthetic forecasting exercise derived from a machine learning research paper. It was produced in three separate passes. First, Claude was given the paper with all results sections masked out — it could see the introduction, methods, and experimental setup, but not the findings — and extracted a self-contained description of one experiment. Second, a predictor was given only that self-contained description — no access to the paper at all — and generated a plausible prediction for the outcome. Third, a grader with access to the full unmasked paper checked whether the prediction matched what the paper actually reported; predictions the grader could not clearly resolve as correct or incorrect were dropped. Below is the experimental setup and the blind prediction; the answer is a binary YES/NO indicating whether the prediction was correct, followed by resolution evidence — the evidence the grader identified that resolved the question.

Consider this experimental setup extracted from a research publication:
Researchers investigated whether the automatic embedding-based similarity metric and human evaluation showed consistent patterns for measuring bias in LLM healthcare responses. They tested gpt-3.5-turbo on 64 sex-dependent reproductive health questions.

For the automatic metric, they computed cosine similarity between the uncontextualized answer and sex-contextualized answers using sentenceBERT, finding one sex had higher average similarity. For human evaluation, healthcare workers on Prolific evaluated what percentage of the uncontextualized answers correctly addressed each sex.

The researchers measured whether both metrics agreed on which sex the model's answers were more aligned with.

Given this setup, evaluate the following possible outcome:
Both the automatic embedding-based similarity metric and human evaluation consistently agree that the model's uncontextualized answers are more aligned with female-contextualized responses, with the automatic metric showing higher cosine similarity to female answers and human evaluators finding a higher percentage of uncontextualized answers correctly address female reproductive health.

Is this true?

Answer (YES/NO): YES